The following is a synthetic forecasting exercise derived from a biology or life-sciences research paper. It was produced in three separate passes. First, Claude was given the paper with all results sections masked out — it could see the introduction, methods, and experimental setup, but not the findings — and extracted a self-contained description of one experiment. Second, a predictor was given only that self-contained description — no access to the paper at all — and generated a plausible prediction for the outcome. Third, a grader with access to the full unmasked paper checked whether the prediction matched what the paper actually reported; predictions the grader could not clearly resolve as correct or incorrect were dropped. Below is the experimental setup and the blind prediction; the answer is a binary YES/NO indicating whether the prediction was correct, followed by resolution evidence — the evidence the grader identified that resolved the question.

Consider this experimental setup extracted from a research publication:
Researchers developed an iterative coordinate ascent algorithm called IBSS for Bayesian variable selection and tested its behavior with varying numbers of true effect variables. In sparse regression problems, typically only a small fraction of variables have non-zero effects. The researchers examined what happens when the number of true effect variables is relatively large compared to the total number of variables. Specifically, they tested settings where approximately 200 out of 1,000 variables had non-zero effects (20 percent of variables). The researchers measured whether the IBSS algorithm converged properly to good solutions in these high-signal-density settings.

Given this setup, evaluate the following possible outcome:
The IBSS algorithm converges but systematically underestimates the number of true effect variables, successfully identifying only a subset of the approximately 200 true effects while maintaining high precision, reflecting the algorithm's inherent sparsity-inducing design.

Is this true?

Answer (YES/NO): NO